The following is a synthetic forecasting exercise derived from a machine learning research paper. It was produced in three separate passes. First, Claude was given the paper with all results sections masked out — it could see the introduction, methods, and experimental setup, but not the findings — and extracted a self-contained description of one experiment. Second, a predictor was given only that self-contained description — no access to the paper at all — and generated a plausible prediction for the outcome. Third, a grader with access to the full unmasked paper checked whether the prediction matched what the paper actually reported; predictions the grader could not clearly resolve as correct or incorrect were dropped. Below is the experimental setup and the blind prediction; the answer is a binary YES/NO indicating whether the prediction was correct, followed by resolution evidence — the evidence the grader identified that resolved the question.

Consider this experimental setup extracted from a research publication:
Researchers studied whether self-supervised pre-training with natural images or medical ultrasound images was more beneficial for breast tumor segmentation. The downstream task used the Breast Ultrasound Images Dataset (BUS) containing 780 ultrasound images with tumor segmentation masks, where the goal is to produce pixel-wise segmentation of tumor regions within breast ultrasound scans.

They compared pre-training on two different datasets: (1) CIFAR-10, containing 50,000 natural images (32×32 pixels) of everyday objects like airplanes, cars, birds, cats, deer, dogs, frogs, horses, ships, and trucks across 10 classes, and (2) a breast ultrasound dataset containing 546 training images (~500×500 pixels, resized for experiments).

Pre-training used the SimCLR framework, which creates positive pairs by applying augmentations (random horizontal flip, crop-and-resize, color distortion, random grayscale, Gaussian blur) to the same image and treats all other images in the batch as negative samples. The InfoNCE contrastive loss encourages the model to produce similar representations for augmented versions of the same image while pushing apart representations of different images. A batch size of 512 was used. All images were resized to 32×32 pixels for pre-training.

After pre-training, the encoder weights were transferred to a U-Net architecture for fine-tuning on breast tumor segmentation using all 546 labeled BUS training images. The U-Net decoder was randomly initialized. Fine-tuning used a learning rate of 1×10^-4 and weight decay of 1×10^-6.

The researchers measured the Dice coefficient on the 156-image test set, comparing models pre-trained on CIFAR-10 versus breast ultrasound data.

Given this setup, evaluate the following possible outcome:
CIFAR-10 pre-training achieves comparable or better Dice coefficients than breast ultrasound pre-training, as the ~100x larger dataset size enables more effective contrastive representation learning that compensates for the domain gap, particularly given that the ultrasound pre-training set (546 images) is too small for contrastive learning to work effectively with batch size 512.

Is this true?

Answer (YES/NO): YES